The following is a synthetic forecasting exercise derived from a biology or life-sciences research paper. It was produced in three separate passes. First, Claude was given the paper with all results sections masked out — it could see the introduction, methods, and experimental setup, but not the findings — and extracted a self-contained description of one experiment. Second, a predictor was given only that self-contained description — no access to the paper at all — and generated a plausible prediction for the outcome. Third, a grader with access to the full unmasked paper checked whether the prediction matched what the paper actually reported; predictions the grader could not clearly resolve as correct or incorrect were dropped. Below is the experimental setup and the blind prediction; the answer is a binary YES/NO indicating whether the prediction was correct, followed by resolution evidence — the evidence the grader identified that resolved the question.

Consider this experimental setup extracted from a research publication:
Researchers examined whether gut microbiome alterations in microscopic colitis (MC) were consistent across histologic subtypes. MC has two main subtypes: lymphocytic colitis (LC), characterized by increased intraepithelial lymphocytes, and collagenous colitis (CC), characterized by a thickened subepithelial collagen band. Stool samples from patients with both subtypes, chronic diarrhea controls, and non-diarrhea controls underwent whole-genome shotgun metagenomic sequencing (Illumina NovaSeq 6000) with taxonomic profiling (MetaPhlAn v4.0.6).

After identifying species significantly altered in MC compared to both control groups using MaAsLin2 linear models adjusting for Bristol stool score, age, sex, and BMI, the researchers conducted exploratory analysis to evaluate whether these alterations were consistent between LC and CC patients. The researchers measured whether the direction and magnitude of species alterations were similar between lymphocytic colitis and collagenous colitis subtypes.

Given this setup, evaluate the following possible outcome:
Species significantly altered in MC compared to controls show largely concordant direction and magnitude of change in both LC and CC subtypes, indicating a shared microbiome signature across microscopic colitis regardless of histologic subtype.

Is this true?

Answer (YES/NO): NO